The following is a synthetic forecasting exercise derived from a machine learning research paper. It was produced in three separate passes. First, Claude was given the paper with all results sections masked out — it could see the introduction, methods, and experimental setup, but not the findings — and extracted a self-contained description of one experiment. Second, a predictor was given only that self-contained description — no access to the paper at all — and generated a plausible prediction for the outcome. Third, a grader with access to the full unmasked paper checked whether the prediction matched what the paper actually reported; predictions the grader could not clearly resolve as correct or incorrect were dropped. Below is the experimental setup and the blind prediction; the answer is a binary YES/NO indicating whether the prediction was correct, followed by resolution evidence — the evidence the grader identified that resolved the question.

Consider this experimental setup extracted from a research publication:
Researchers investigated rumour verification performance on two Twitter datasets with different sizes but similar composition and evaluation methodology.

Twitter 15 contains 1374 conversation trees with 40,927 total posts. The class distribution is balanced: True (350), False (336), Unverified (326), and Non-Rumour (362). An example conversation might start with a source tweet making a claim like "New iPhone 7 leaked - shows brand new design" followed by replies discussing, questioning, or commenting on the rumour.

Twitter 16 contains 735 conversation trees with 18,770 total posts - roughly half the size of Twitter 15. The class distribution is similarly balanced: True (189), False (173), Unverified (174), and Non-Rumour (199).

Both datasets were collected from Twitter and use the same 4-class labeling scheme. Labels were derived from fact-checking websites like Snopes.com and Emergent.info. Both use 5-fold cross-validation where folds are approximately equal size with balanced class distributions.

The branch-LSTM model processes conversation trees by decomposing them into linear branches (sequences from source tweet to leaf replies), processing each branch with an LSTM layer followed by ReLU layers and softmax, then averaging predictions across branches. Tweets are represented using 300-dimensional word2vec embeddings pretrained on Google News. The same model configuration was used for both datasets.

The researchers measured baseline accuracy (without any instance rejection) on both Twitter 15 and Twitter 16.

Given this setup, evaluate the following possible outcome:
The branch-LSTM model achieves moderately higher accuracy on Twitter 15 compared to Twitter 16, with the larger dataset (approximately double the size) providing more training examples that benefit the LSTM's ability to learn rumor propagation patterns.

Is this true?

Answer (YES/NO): NO